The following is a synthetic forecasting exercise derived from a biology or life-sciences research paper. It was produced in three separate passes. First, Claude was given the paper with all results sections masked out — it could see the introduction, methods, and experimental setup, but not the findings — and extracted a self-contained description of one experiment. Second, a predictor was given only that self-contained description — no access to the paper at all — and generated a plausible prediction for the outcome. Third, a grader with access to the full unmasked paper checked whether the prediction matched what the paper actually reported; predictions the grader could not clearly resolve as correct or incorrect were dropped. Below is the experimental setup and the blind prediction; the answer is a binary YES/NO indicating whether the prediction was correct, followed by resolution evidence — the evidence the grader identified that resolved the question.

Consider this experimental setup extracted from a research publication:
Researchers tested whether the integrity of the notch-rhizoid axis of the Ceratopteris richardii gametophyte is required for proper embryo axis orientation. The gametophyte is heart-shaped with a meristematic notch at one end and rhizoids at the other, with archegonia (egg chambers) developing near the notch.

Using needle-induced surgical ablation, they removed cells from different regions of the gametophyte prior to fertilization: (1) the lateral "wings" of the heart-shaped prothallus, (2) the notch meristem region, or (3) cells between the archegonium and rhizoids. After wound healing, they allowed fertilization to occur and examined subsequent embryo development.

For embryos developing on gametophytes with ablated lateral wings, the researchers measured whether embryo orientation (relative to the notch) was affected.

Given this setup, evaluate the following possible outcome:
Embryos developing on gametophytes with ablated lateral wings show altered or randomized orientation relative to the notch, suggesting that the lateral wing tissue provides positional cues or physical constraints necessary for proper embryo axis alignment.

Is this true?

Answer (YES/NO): NO